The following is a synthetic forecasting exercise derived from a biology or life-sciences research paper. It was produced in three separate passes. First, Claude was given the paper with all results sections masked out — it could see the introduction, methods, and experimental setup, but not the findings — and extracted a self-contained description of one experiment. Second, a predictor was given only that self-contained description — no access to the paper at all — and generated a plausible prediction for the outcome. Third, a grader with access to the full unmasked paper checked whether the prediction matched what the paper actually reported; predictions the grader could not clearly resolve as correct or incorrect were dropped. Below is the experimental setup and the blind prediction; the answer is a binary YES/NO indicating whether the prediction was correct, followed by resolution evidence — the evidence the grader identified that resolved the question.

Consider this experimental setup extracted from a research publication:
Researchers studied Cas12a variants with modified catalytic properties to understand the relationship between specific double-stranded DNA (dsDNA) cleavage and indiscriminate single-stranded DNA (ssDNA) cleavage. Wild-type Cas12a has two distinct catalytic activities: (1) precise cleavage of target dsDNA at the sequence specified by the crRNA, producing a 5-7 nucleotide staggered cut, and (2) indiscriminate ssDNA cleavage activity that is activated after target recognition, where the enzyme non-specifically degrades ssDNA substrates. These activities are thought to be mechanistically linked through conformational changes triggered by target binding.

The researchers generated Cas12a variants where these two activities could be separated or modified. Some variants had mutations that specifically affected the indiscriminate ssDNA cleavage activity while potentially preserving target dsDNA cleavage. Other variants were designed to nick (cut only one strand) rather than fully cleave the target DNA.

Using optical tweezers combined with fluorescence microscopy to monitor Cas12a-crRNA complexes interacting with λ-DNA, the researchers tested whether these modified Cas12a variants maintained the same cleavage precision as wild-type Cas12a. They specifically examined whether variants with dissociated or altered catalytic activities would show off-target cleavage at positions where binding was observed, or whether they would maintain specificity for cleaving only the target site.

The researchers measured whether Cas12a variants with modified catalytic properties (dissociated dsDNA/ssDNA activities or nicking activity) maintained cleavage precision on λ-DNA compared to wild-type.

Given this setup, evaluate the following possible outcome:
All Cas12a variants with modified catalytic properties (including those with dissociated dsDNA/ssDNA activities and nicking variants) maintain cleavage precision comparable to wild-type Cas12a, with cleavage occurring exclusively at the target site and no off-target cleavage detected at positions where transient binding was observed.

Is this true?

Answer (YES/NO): YES